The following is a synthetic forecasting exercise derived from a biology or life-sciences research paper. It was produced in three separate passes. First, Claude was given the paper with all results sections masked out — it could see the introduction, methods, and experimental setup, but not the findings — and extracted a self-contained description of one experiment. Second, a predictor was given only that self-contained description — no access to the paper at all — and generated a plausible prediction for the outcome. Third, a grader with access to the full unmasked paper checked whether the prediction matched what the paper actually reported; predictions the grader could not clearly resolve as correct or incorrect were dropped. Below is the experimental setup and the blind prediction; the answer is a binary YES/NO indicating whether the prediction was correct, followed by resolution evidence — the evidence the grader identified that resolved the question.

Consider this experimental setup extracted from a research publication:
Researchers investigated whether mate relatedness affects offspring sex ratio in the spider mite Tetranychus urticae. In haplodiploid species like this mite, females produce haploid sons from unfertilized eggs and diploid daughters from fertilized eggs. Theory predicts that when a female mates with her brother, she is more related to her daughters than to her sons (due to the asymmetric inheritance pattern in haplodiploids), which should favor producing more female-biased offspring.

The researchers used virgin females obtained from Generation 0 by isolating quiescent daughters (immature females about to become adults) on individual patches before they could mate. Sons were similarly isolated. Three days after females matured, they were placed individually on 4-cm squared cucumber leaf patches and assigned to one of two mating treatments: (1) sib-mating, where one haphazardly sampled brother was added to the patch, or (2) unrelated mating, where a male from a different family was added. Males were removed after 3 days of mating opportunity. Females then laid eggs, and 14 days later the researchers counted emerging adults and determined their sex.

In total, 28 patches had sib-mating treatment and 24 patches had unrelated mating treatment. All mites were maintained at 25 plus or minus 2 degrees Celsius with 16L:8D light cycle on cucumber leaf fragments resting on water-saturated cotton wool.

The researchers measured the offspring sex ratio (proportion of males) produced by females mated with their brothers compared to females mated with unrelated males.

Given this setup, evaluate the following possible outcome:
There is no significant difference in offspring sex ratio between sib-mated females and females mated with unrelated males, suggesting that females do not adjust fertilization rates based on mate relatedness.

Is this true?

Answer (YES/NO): YES